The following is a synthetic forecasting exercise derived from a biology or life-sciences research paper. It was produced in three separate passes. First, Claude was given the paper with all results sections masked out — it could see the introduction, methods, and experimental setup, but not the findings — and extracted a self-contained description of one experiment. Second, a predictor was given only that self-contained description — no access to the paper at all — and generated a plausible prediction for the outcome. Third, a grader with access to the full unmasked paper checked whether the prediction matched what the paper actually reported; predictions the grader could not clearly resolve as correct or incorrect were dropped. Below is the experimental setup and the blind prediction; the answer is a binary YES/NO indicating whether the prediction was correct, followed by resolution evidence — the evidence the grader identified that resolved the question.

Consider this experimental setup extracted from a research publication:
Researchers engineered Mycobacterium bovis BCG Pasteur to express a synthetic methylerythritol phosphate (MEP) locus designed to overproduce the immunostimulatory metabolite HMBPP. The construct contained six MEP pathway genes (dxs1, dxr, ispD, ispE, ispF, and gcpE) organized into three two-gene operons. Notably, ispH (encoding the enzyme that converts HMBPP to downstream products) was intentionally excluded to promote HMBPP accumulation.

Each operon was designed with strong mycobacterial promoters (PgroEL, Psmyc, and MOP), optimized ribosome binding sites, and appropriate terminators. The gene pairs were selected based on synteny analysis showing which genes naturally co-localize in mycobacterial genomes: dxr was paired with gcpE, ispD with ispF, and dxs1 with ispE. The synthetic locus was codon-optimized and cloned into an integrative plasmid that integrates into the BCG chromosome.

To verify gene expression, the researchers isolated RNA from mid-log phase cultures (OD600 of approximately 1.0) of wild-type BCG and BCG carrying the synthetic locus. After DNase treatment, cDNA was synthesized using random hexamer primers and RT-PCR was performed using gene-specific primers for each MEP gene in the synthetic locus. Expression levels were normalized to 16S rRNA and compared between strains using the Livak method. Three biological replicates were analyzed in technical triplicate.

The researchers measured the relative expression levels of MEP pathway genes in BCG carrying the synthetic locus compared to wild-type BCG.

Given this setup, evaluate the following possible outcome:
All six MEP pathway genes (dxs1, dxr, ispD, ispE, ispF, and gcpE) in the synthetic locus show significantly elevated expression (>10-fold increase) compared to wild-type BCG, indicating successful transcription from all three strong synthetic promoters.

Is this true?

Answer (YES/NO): NO